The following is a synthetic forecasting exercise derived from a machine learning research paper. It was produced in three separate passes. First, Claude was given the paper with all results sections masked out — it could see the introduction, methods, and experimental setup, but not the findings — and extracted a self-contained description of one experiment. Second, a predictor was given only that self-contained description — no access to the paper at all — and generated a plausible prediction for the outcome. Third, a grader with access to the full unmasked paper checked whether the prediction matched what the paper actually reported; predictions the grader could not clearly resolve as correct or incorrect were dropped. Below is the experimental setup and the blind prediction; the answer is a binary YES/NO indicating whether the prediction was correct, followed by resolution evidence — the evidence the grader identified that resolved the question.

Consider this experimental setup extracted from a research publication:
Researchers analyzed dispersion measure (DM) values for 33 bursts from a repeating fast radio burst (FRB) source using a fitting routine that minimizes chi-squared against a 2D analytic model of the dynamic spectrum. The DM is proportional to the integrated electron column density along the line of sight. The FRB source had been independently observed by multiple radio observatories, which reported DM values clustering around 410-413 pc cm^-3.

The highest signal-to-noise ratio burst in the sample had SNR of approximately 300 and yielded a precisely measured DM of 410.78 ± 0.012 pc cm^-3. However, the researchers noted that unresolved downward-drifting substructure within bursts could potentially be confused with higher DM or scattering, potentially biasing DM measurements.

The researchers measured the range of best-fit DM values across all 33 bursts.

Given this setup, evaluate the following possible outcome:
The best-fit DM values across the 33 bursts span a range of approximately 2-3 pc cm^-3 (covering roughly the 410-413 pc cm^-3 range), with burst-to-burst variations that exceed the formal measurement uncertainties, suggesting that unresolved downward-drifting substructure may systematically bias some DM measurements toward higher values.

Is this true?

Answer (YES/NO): NO